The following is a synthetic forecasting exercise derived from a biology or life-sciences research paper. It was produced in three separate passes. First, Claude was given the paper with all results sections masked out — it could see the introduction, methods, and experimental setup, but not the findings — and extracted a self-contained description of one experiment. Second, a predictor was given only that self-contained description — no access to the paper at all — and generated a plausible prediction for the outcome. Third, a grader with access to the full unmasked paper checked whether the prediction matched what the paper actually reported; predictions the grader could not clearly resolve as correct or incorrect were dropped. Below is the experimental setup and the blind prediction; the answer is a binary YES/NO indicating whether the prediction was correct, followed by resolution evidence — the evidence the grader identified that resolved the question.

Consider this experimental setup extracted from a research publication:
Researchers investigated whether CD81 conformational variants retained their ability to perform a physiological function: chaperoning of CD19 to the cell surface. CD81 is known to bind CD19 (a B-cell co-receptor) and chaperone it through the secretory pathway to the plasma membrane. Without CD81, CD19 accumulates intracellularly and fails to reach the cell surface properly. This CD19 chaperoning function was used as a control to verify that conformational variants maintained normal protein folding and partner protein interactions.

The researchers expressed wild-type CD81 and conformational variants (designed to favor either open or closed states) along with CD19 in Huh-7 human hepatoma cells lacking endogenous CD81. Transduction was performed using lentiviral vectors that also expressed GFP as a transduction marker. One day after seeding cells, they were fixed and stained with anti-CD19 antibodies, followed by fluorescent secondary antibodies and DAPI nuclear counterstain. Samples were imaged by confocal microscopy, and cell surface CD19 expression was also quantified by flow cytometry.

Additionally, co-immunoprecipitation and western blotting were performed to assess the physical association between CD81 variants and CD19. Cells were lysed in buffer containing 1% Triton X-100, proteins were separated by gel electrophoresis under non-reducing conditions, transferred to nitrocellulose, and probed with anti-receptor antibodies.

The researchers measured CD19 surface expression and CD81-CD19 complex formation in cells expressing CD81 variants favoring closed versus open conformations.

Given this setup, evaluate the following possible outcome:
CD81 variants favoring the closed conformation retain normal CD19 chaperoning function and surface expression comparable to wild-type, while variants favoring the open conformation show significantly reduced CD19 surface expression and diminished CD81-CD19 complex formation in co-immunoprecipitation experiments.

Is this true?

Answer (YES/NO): NO